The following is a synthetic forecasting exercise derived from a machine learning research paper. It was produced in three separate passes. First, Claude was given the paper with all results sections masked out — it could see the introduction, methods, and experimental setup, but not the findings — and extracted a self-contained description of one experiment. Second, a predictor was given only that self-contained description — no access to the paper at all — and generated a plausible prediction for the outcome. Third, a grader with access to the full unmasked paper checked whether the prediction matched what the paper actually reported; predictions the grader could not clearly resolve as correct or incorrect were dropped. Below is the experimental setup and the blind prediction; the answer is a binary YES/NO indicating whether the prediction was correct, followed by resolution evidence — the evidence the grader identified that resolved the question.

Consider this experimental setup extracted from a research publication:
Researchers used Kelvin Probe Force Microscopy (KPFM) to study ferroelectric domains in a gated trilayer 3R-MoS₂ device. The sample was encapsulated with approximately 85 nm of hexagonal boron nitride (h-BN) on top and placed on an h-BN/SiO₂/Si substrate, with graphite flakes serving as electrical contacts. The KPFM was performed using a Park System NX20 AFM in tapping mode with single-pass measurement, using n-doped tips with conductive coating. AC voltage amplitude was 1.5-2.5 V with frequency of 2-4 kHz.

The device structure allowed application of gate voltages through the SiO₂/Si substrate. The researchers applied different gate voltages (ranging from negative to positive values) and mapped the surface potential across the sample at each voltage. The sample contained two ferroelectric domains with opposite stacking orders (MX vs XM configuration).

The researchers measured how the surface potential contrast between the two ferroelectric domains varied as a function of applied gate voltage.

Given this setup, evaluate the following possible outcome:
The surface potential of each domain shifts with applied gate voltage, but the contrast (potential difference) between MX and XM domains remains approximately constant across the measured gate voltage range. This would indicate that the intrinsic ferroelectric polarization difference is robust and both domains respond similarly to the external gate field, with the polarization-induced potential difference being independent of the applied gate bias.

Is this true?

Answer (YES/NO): NO